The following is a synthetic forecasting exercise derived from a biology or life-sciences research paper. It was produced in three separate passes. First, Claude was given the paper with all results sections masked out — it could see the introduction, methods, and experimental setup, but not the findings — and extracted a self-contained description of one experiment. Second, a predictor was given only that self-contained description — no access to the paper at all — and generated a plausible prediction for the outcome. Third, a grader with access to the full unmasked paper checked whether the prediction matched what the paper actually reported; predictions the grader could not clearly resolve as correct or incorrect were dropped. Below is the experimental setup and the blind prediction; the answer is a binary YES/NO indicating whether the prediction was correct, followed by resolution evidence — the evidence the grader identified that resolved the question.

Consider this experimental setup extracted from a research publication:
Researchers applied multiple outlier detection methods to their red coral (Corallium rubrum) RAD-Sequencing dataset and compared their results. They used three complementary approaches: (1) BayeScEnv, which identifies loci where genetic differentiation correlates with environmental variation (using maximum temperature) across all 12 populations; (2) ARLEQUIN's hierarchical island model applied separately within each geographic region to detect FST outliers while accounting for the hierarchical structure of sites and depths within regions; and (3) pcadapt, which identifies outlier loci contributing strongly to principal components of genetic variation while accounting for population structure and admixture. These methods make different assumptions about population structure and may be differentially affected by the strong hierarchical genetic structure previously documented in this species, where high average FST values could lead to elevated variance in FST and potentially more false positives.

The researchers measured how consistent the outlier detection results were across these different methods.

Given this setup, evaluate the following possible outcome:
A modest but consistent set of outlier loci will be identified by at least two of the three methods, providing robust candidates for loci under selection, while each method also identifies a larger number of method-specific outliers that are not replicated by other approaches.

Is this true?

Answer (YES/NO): NO